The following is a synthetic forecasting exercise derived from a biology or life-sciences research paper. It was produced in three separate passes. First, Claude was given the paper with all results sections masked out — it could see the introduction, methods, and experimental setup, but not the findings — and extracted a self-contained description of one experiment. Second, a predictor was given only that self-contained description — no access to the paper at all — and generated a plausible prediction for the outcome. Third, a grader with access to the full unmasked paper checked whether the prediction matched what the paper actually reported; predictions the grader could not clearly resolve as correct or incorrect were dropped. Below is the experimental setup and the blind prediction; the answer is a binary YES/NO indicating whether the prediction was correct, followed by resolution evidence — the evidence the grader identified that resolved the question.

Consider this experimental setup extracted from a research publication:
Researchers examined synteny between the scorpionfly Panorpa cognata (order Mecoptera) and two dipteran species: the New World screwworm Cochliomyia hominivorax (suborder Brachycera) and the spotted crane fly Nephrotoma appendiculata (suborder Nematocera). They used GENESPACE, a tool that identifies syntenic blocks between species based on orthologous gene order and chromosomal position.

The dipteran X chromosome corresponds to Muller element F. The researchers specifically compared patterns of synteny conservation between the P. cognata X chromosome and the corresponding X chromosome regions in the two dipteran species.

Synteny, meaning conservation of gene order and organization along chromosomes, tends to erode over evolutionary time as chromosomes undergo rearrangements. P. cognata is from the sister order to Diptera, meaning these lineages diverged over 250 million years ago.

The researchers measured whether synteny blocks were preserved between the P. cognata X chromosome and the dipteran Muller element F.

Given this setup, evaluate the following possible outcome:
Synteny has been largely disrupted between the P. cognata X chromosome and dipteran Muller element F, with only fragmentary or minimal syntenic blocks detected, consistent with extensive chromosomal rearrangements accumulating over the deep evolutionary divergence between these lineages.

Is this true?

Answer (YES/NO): YES